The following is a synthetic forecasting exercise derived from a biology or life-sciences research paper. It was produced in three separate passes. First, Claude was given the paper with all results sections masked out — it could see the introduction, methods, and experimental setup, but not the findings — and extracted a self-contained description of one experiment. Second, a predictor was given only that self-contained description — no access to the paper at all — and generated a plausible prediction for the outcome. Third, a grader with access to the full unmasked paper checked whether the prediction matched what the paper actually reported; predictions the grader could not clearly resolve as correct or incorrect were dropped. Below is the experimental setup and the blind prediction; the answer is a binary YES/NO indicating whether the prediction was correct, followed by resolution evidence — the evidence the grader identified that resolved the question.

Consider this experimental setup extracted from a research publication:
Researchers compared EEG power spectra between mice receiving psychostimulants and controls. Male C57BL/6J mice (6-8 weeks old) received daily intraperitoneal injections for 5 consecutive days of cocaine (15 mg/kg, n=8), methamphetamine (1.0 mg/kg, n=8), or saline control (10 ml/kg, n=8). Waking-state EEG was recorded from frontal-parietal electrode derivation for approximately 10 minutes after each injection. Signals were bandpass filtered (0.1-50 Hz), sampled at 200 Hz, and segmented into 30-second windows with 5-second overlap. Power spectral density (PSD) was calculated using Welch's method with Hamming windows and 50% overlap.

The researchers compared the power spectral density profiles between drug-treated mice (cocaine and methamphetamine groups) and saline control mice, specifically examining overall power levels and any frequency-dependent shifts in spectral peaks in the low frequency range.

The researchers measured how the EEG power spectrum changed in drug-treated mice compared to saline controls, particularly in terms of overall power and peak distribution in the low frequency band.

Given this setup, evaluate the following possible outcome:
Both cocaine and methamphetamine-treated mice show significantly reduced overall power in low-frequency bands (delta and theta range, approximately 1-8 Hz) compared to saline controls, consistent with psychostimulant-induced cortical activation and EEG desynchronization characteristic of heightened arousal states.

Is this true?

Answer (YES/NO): YES